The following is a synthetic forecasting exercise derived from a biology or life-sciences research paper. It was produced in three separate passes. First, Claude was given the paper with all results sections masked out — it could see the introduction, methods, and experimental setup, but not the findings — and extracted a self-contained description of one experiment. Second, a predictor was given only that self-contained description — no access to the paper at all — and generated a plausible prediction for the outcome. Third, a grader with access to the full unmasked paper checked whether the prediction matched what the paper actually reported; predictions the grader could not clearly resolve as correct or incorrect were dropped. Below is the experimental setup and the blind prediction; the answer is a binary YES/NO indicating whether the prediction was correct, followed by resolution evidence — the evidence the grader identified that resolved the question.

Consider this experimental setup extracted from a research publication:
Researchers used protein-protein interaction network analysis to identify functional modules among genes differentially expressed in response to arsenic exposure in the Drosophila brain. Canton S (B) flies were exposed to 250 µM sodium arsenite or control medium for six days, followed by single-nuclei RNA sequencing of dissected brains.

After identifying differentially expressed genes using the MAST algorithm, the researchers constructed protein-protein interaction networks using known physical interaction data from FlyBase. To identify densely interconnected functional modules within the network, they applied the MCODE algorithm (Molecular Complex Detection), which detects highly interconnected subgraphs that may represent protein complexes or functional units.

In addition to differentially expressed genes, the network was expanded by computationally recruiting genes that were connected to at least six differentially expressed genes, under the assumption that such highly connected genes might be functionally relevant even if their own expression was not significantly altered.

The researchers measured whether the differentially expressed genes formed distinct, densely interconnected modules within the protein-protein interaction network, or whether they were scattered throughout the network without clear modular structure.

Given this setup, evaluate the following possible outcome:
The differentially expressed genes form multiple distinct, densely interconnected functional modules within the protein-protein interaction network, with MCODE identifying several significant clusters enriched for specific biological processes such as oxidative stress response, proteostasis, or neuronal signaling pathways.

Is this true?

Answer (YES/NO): YES